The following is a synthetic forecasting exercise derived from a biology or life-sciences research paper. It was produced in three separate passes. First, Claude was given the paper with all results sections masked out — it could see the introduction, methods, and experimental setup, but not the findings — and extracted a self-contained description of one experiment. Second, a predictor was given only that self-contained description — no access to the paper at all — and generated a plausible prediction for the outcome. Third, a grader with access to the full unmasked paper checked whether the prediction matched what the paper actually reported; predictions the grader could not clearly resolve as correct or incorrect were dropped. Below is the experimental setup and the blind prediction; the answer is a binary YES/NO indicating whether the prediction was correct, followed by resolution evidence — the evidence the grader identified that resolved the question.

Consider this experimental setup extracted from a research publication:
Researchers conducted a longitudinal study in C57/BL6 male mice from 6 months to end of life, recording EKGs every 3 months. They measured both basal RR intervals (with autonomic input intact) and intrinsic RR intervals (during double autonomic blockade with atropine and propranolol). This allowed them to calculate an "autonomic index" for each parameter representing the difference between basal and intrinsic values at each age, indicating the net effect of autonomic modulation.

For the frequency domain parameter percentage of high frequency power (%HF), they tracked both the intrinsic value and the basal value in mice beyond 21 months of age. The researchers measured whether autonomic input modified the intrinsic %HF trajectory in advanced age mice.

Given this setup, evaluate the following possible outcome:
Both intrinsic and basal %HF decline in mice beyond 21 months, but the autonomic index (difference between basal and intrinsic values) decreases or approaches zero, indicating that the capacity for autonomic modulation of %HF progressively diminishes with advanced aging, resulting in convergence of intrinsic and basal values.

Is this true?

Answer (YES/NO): NO